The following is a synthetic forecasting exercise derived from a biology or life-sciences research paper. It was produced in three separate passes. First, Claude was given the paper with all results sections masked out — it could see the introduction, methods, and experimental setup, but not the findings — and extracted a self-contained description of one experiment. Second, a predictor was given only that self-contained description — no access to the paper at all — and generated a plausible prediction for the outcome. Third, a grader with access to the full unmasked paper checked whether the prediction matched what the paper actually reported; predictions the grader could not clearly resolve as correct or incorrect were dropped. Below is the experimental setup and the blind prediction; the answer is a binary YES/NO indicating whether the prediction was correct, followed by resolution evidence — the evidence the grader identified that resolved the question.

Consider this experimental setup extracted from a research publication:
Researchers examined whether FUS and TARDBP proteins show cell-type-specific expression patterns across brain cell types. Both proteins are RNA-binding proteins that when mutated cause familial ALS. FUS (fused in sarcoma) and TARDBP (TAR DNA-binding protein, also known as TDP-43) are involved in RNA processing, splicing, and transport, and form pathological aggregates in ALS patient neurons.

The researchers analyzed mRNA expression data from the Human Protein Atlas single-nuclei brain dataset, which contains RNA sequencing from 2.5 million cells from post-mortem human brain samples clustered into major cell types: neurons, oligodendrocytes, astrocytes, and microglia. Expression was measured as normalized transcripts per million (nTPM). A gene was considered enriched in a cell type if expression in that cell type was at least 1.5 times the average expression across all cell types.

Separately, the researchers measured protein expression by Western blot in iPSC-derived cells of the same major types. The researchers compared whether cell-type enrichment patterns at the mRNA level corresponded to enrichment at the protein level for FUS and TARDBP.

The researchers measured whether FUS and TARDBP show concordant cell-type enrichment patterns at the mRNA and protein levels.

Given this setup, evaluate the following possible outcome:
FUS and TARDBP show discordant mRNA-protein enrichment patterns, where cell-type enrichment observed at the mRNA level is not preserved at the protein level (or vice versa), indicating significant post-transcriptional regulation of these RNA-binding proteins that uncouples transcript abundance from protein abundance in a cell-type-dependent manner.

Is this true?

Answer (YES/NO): YES